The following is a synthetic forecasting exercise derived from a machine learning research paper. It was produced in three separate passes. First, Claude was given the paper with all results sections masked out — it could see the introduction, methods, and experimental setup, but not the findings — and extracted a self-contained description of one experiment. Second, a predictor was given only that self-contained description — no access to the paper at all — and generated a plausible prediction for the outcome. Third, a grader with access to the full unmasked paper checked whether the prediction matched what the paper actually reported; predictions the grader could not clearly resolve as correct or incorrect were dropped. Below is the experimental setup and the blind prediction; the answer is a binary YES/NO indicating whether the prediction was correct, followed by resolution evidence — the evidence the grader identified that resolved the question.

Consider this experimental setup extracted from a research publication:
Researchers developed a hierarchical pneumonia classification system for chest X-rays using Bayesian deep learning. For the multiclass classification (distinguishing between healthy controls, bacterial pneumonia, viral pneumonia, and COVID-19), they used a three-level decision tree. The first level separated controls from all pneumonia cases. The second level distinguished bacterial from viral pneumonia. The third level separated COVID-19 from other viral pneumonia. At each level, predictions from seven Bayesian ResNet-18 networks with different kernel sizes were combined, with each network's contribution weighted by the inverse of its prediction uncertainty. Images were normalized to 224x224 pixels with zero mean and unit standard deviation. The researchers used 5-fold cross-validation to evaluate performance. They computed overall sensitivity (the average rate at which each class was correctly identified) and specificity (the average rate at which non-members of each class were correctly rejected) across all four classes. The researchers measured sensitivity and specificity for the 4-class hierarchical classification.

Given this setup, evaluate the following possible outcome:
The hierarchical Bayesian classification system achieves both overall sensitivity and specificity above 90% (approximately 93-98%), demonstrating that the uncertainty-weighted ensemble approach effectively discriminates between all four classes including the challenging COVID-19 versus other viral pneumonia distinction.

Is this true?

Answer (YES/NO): YES